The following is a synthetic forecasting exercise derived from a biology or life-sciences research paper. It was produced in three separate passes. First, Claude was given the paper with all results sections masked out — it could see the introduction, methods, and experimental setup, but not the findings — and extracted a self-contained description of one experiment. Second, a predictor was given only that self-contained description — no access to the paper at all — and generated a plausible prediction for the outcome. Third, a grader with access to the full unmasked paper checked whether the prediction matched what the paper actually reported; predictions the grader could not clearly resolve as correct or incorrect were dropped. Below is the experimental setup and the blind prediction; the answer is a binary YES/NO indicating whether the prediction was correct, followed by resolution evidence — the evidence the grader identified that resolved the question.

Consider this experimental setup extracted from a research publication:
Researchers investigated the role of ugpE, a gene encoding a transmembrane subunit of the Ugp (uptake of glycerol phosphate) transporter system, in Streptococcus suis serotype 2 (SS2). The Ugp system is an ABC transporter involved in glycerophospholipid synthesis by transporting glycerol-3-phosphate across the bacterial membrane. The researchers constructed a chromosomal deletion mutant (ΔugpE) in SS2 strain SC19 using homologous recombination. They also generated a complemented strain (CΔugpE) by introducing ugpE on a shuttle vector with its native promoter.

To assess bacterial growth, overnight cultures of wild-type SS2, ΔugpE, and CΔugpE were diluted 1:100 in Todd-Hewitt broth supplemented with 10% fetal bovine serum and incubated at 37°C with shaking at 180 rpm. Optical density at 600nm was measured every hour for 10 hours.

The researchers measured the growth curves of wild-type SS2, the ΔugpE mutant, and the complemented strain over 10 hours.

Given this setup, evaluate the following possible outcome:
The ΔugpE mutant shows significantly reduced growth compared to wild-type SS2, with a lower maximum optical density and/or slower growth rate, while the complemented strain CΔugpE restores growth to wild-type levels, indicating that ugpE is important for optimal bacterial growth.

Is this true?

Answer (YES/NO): NO